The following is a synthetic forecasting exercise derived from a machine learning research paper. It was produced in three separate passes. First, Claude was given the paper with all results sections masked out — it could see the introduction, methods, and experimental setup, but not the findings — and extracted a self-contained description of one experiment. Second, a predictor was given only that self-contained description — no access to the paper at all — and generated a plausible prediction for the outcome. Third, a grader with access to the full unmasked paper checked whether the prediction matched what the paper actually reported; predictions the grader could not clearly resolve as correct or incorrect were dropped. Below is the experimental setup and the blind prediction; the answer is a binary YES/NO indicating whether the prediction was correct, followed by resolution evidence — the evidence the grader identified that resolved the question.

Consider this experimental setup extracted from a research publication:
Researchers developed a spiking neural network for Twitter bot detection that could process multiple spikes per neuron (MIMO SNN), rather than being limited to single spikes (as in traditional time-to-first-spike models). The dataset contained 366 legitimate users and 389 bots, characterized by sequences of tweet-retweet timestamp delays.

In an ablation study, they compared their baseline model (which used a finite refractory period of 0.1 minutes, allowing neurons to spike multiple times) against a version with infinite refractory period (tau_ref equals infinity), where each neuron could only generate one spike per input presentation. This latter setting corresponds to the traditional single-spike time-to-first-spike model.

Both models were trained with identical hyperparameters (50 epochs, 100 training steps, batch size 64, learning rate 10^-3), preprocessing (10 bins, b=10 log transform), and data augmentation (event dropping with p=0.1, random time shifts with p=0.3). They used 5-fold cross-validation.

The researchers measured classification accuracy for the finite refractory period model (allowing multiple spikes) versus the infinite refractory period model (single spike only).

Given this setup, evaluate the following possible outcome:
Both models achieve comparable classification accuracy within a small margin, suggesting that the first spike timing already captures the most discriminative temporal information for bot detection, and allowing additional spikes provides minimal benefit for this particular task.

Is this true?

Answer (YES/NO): NO